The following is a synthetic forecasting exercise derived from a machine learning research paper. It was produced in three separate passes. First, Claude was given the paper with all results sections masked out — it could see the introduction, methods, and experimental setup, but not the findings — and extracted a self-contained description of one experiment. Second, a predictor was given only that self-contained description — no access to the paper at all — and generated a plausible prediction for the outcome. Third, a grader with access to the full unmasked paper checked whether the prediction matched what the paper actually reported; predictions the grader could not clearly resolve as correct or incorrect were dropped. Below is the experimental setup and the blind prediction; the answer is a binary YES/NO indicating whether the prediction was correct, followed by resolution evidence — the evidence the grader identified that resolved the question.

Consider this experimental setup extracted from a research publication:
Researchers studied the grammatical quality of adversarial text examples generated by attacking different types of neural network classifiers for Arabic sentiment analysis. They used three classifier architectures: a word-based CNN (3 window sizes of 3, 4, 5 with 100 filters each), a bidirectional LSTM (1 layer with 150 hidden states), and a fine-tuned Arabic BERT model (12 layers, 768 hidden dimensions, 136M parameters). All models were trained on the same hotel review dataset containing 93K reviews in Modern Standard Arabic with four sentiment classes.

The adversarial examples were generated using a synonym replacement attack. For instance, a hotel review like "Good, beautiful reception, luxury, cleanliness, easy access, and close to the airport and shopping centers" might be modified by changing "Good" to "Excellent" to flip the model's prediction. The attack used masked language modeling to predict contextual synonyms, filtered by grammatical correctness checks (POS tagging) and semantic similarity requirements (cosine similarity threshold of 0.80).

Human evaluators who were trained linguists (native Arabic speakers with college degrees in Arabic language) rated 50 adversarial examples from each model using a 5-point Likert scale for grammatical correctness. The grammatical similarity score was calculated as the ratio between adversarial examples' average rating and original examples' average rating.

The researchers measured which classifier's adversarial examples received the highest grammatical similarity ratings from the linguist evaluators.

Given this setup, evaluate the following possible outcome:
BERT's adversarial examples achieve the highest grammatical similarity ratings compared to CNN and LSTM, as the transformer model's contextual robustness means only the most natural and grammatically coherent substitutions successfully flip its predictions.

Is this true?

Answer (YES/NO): YES